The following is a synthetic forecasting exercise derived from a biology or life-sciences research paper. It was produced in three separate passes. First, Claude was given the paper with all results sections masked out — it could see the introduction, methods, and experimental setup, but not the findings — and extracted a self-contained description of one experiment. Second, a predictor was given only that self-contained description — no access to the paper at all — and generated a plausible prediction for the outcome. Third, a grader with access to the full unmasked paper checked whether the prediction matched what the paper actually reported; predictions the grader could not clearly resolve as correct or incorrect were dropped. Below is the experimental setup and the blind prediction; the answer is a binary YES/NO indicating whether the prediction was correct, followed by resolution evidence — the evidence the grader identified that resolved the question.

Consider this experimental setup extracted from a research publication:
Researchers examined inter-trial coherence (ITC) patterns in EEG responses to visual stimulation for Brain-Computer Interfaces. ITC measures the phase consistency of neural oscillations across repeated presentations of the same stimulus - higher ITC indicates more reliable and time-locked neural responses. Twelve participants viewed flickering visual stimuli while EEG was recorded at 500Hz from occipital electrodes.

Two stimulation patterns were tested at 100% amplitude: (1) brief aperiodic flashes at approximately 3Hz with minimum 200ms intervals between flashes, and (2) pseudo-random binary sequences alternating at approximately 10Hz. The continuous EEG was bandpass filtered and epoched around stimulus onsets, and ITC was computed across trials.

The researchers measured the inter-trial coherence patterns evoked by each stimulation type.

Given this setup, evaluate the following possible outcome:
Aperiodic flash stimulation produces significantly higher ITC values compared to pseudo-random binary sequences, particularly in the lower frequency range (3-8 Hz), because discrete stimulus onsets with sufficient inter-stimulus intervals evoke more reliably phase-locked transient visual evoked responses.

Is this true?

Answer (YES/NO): YES